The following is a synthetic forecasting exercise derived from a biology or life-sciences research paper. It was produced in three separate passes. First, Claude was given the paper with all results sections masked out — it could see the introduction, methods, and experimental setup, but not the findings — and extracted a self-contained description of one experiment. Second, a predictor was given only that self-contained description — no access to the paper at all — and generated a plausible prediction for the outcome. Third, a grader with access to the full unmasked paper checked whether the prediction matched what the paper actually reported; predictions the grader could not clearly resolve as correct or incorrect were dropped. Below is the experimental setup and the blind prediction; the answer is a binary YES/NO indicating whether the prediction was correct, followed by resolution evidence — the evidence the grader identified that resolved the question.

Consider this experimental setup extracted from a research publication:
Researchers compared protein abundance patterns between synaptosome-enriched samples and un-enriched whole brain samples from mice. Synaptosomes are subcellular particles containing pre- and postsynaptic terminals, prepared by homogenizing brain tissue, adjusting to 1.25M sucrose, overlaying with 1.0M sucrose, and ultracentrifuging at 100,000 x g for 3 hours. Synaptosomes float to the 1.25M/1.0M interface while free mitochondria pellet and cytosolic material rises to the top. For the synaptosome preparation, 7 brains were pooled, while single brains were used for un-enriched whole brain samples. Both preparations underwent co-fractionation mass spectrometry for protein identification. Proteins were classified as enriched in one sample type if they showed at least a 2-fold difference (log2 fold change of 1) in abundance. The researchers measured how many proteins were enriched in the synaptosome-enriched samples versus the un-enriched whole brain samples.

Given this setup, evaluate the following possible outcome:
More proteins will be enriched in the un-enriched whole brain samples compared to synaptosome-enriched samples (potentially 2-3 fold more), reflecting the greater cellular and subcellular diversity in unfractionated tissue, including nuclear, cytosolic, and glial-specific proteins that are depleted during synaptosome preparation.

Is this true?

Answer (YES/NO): NO